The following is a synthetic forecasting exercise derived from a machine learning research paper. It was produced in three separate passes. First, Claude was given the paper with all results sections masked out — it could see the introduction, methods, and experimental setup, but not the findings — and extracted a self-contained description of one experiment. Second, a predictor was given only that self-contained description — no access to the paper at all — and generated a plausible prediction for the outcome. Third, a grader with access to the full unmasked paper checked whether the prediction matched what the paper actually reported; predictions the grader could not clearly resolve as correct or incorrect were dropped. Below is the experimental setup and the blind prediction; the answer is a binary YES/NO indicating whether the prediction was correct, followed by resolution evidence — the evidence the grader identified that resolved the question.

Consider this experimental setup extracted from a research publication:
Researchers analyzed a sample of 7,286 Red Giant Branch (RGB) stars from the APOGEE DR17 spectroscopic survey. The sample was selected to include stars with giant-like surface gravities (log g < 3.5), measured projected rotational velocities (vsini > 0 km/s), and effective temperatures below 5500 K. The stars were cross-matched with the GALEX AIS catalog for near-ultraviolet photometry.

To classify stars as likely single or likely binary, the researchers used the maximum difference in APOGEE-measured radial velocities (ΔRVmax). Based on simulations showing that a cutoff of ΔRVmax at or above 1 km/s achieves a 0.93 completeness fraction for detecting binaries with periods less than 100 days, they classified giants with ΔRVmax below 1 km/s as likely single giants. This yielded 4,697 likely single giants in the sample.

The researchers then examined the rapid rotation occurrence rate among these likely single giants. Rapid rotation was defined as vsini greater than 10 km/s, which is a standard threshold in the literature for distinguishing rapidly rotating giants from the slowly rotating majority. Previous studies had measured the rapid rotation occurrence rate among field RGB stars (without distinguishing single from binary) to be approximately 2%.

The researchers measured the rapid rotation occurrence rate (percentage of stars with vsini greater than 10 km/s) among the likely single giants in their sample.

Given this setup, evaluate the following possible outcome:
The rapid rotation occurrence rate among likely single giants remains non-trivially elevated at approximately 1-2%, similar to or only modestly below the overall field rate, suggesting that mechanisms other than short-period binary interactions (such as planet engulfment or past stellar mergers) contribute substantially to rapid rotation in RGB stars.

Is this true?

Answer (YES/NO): NO